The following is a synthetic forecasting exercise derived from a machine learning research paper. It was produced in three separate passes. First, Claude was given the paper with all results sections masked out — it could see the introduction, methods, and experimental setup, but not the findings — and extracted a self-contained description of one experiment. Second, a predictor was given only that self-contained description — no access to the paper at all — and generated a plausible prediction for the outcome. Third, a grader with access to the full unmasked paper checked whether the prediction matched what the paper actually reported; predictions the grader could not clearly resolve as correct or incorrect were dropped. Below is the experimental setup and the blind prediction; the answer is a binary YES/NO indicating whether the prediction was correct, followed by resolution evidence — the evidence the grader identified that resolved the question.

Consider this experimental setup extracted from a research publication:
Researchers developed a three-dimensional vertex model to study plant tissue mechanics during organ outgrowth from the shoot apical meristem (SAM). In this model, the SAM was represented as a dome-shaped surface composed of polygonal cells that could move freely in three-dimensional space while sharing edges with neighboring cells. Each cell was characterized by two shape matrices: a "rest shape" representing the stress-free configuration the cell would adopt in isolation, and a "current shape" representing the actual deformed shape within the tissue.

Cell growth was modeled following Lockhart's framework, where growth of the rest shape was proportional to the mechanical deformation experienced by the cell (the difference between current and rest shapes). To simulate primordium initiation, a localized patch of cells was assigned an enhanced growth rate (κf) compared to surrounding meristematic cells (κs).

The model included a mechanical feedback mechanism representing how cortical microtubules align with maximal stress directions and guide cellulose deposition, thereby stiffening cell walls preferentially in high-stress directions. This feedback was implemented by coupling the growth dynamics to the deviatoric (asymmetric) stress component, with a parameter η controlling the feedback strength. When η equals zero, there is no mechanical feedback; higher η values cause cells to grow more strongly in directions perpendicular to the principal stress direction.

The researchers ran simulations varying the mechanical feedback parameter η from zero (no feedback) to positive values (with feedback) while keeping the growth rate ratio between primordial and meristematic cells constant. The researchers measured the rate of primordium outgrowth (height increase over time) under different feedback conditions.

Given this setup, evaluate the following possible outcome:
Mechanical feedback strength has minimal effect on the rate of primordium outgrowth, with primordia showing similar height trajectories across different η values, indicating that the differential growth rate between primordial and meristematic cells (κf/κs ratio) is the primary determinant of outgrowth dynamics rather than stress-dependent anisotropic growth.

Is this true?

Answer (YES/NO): NO